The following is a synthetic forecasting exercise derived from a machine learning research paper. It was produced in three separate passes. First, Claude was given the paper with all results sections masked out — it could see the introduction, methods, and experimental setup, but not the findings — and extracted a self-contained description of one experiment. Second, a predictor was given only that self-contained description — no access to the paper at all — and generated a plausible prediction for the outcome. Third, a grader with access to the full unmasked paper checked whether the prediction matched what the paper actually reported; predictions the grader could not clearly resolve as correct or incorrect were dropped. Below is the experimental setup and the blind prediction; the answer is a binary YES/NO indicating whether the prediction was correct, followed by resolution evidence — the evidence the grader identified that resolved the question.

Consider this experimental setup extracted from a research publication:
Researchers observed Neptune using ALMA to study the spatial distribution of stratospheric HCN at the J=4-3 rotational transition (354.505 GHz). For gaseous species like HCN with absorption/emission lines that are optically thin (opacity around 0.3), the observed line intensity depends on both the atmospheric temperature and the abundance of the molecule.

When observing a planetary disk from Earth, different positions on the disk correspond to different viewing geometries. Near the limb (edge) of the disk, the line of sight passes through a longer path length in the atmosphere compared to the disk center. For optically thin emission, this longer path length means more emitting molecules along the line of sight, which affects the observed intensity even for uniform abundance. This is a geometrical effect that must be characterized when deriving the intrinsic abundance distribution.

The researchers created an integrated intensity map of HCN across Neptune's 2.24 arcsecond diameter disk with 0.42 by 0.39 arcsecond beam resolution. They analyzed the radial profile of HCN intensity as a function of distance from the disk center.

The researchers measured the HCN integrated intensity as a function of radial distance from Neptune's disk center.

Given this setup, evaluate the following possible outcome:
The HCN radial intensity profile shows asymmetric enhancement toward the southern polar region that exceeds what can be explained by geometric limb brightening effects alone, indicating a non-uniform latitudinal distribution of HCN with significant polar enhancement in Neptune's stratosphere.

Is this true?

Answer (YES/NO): NO